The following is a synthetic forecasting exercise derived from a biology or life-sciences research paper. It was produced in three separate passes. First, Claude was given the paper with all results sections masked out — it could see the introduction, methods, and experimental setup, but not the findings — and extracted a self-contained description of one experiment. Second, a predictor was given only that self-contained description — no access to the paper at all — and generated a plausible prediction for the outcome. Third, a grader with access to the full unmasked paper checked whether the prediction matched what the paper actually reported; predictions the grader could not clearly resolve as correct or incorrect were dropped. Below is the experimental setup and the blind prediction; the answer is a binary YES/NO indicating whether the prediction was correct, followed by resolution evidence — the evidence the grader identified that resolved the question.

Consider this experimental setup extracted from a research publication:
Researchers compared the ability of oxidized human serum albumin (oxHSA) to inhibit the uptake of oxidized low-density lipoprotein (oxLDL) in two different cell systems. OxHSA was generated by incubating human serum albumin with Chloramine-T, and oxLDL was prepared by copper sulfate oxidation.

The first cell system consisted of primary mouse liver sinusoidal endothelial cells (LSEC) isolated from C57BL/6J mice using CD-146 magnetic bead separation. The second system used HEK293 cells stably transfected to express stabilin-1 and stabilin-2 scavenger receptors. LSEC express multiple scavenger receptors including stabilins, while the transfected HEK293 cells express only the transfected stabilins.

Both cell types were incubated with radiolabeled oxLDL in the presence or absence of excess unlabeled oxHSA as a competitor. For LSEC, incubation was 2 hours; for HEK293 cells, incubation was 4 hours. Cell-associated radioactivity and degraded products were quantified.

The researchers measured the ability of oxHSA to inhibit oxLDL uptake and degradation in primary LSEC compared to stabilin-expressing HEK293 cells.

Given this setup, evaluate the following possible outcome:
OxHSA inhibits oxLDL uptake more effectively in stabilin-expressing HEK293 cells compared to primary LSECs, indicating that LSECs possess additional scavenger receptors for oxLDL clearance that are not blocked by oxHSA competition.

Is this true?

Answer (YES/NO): YES